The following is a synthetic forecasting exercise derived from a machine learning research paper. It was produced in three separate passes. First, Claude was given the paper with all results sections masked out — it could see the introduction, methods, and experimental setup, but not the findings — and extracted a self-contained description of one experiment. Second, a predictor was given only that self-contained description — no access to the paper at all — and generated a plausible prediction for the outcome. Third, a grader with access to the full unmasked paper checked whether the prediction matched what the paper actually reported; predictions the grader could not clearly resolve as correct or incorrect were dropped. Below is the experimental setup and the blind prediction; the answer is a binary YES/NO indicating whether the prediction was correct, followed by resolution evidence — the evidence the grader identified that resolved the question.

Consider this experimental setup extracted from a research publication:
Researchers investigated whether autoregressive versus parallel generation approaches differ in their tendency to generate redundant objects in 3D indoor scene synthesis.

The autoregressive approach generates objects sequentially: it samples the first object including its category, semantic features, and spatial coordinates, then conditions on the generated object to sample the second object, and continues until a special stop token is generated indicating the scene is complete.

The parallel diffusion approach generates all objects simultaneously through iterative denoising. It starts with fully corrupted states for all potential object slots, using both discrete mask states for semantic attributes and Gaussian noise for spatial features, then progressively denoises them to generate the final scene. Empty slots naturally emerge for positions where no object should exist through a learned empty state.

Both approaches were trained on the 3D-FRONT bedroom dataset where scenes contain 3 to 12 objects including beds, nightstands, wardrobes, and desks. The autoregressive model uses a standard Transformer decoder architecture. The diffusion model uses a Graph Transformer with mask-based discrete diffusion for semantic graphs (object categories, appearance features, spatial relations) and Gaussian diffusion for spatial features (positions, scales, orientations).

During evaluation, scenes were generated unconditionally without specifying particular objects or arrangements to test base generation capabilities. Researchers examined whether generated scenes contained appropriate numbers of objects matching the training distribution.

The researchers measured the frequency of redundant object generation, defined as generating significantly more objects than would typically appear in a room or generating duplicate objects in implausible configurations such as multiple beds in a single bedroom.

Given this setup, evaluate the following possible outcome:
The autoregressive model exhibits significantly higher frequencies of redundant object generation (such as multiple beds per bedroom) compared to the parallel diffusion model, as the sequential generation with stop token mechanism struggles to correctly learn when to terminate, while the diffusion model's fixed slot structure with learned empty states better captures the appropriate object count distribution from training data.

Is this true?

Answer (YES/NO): YES